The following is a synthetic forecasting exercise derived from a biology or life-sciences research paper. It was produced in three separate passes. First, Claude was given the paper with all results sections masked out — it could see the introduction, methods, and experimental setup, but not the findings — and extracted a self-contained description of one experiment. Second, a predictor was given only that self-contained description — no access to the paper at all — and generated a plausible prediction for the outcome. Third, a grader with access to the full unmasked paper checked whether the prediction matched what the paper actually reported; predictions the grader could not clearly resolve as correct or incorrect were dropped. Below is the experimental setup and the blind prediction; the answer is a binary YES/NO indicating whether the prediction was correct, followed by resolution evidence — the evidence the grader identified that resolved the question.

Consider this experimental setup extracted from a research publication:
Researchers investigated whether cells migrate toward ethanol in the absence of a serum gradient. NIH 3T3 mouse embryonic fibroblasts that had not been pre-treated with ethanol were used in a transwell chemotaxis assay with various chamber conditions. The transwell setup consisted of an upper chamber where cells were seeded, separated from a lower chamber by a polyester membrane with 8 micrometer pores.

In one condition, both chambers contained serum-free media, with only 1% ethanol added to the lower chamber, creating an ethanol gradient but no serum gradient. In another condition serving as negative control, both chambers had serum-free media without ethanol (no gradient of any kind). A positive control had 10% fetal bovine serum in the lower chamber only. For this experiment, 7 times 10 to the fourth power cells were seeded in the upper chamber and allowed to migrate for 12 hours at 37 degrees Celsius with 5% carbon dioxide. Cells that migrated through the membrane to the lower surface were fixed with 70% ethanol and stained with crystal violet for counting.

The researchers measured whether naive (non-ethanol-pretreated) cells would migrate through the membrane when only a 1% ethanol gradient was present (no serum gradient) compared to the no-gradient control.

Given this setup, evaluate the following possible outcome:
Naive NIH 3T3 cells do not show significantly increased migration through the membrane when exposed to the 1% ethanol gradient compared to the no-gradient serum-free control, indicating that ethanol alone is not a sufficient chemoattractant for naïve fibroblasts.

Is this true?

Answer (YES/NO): YES